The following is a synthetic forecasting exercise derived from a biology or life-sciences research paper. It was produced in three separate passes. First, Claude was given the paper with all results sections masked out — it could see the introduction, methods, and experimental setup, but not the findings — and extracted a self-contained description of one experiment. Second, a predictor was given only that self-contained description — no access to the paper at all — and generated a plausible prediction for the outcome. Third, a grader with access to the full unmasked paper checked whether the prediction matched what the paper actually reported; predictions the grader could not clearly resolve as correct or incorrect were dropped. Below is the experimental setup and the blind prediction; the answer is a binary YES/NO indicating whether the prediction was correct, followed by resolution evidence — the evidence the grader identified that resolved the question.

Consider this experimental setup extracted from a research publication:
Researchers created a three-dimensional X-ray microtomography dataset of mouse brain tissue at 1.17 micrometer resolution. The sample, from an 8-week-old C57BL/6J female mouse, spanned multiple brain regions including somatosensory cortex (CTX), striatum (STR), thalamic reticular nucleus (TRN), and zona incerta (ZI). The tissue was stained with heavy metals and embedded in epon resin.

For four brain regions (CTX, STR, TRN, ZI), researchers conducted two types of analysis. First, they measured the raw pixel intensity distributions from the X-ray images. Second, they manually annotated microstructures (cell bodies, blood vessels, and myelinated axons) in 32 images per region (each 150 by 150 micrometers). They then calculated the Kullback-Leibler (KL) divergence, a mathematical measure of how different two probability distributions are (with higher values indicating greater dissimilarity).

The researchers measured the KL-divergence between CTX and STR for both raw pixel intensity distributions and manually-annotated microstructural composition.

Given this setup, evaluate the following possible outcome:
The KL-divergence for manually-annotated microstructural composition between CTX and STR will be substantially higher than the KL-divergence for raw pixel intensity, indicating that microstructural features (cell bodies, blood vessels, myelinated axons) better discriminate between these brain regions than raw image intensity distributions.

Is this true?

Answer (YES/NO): YES